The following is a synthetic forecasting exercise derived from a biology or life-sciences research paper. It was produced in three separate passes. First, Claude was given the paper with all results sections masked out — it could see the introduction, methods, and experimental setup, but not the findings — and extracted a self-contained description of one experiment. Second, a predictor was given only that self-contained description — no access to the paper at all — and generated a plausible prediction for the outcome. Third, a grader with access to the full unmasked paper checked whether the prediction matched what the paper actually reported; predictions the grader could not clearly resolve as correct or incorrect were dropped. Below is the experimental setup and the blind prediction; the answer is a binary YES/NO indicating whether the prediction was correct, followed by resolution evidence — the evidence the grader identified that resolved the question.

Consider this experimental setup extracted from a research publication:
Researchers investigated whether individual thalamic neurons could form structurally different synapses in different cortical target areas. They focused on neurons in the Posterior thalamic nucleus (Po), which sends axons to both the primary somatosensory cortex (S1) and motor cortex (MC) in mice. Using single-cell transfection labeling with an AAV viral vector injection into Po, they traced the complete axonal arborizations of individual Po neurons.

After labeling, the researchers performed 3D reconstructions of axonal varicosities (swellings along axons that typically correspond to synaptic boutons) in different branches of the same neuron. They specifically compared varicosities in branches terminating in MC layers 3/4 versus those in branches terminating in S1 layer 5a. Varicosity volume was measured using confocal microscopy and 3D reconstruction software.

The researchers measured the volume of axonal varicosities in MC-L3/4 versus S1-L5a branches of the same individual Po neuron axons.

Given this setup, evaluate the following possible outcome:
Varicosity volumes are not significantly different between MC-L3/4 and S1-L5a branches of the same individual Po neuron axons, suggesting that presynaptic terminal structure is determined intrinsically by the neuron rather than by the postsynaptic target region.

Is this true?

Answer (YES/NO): NO